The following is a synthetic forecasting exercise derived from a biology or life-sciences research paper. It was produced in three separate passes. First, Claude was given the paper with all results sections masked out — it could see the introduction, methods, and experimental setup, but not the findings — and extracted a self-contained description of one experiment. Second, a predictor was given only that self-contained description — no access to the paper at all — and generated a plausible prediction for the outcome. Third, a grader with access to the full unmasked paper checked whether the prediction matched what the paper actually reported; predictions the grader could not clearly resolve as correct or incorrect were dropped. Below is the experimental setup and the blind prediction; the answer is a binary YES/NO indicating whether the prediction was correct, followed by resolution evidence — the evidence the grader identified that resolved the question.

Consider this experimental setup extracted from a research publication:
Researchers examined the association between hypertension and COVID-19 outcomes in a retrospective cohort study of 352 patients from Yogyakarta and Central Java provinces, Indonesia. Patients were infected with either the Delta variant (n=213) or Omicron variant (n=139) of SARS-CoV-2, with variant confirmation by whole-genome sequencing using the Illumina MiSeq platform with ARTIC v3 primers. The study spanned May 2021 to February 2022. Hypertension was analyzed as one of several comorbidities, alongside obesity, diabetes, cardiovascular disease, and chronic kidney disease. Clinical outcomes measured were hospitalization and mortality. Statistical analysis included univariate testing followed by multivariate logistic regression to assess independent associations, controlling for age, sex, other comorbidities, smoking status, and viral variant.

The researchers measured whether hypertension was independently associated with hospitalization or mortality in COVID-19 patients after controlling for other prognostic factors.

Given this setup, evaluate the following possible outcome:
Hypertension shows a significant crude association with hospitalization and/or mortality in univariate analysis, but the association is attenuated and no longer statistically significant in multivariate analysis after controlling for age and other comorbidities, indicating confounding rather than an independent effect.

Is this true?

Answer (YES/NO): YES